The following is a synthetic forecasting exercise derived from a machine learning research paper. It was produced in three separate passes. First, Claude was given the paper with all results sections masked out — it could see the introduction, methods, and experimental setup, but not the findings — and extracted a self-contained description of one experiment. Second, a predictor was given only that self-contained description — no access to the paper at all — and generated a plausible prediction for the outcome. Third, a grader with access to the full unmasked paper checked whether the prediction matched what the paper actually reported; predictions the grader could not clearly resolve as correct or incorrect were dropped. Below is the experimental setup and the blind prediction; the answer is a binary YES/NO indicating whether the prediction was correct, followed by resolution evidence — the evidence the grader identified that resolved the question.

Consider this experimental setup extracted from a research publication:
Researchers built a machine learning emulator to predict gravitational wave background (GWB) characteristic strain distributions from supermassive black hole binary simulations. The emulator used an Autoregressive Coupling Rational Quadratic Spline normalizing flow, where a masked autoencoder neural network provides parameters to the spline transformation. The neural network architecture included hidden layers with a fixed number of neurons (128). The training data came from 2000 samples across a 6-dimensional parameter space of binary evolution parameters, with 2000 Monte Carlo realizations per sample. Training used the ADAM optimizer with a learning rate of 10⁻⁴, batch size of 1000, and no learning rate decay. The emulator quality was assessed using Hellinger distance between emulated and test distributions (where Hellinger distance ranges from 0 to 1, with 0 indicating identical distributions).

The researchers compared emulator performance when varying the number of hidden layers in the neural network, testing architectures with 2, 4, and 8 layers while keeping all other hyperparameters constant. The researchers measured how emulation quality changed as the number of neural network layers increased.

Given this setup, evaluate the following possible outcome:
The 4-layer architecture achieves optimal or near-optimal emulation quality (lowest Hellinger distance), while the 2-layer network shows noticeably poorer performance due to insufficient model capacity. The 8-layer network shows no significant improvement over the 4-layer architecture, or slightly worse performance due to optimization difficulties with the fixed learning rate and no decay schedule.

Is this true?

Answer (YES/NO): NO